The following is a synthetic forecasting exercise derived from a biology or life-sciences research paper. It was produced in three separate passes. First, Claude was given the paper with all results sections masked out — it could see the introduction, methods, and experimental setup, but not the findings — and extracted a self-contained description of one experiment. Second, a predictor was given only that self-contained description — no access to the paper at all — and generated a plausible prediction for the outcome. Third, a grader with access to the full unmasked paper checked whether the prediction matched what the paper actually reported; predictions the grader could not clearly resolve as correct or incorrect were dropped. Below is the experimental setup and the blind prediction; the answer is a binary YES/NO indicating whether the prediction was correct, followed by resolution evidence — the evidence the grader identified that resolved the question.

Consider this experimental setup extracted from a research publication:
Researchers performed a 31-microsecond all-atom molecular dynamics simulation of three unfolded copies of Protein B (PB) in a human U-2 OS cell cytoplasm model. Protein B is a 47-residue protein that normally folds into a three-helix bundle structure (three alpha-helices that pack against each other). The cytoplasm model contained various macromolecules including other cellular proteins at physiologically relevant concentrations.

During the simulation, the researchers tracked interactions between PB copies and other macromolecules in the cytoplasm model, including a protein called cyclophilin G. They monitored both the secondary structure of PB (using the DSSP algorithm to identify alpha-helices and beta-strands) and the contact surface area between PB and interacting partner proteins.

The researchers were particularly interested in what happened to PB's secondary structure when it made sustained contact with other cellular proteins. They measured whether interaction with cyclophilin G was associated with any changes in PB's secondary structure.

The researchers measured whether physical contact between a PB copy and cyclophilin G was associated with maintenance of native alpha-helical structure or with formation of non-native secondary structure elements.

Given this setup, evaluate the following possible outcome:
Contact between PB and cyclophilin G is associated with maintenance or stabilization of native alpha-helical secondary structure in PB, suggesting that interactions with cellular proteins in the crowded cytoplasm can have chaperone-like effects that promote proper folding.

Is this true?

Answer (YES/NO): NO